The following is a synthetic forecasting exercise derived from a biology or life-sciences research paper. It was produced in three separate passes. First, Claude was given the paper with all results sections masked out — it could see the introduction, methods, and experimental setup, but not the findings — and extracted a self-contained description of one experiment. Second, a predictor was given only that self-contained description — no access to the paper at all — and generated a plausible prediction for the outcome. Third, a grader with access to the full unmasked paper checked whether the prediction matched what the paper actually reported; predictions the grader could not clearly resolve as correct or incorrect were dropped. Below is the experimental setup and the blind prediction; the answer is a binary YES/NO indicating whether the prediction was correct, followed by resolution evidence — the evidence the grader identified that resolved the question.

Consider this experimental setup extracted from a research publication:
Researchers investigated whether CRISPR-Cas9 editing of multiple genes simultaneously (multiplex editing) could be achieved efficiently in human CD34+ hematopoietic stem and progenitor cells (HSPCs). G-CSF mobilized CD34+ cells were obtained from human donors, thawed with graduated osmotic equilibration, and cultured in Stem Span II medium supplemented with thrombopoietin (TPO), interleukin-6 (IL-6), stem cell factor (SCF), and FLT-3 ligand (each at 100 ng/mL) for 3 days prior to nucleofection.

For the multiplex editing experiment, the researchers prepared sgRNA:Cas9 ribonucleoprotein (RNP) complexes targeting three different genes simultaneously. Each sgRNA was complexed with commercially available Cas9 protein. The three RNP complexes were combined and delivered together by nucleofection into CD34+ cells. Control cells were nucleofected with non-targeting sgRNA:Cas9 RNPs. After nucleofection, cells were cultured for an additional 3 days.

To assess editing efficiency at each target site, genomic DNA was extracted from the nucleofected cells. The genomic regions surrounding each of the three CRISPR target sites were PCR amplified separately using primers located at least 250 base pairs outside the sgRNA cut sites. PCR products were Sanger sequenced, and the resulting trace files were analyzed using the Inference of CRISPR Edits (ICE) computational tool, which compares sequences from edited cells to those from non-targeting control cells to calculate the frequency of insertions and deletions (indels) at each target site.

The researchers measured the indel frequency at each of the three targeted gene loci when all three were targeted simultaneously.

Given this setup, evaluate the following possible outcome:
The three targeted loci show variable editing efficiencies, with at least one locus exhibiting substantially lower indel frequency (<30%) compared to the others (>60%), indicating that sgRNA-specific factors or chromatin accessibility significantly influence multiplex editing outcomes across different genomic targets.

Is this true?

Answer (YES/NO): NO